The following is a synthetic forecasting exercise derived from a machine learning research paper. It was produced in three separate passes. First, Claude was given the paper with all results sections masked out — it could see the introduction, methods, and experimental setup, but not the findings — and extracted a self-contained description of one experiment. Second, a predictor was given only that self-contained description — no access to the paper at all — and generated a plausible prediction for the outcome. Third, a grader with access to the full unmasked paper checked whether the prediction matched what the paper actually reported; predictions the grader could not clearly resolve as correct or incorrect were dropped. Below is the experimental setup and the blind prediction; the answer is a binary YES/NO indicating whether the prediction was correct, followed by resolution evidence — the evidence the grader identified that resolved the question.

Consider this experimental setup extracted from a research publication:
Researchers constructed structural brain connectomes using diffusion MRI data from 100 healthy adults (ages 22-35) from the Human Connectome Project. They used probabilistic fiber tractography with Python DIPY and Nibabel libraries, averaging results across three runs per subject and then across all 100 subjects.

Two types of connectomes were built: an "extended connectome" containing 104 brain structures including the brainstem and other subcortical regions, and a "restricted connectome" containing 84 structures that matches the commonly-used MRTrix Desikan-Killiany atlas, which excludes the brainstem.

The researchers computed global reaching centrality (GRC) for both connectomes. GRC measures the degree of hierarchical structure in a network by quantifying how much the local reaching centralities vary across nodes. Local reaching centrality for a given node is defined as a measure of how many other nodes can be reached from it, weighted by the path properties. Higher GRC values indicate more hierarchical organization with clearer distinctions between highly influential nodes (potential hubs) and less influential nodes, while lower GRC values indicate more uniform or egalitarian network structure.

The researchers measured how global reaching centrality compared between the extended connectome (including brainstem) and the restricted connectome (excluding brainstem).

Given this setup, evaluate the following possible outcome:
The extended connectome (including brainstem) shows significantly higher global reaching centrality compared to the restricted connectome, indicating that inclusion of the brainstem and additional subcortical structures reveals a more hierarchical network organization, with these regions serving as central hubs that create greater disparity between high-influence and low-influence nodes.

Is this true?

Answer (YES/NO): YES